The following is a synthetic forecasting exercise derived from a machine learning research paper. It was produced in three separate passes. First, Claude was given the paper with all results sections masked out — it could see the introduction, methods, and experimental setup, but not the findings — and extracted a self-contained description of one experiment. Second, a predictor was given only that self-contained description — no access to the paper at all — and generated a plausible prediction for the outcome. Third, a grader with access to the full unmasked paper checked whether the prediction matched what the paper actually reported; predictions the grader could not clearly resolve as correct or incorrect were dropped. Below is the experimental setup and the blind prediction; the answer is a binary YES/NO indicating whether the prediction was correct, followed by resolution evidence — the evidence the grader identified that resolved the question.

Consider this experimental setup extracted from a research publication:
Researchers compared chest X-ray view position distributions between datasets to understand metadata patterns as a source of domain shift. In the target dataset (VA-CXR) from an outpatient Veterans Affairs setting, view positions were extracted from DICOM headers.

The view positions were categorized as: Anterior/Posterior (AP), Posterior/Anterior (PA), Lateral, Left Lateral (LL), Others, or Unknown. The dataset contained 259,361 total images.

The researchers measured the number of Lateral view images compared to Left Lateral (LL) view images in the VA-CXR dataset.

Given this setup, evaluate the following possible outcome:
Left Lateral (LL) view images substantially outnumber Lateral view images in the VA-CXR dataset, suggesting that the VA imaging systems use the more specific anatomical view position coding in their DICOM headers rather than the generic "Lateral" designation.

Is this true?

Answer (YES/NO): YES